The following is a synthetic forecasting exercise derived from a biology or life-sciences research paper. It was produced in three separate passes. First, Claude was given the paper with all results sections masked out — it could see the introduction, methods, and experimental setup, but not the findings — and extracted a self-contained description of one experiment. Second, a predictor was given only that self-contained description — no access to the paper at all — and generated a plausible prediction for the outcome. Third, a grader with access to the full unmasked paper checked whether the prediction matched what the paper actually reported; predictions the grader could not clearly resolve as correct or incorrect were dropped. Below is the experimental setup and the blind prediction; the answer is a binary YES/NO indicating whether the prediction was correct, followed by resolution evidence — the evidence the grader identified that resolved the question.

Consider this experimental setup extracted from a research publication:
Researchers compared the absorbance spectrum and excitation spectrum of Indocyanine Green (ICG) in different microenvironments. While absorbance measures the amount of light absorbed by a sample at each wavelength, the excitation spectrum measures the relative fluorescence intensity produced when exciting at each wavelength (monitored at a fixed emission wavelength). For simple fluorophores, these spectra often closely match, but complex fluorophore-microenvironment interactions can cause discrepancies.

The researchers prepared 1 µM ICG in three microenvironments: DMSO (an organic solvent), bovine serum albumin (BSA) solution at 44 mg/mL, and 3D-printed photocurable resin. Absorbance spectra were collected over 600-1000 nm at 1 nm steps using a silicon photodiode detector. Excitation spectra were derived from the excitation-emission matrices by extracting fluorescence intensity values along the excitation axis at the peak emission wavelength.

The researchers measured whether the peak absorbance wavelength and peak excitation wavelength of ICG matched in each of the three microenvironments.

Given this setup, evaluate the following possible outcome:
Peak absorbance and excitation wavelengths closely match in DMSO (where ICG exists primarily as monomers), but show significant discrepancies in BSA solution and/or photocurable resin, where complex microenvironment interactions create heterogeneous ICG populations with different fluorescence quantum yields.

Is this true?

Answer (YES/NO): NO